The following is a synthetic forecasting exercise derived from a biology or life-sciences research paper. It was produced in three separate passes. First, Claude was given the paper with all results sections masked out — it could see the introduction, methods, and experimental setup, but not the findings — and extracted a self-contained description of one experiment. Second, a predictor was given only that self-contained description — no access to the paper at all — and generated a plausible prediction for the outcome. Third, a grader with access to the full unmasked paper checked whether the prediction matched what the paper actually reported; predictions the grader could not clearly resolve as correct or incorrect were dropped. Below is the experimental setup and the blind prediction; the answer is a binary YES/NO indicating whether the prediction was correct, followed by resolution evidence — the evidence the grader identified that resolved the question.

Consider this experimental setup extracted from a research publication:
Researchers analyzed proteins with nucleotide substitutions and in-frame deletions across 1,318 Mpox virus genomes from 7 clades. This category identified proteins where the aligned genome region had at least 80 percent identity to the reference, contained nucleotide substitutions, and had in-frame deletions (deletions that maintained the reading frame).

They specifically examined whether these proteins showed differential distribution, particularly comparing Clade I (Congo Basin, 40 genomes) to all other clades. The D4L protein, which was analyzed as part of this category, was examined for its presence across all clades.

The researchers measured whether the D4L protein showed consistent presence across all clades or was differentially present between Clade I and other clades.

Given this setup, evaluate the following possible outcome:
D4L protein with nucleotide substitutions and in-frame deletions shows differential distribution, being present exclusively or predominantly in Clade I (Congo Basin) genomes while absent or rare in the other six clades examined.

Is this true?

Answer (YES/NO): NO